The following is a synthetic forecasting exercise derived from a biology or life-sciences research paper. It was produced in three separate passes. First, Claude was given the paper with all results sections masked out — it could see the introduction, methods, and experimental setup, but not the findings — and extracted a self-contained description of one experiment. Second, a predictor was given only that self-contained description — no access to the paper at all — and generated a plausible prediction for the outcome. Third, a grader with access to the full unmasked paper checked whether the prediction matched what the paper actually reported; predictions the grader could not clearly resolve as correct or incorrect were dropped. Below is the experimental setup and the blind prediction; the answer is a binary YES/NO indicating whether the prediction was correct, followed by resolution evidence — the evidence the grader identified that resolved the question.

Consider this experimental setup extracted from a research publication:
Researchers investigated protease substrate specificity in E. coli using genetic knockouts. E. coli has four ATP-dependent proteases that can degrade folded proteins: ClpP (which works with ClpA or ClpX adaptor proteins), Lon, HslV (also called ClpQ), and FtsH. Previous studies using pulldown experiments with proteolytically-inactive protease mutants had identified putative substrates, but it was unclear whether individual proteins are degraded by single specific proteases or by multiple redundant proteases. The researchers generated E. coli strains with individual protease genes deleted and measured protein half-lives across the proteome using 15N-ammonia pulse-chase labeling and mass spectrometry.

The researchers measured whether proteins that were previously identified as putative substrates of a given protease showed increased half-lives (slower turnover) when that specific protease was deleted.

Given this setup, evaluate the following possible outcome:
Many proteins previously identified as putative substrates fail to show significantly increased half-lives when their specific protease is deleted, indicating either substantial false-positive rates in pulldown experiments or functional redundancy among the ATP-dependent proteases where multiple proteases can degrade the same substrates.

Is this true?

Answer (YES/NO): YES